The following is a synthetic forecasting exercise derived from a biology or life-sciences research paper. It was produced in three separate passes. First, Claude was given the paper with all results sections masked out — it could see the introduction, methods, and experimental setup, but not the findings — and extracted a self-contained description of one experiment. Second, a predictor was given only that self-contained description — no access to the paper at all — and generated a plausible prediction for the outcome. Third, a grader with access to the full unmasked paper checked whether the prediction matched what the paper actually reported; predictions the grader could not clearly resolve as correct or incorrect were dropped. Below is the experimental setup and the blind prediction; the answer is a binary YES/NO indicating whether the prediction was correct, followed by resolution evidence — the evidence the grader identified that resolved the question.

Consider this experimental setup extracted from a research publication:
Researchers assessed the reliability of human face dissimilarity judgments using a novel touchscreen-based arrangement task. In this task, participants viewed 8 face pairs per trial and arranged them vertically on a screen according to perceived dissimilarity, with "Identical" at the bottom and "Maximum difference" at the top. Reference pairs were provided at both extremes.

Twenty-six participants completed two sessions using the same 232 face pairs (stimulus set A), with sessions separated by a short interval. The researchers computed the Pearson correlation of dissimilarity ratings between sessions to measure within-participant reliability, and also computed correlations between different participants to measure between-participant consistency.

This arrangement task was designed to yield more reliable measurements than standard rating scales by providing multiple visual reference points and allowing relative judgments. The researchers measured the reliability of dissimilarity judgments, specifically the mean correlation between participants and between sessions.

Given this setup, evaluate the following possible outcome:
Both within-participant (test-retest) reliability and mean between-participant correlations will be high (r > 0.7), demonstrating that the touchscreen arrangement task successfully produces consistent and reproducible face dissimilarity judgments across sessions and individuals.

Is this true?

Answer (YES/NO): YES